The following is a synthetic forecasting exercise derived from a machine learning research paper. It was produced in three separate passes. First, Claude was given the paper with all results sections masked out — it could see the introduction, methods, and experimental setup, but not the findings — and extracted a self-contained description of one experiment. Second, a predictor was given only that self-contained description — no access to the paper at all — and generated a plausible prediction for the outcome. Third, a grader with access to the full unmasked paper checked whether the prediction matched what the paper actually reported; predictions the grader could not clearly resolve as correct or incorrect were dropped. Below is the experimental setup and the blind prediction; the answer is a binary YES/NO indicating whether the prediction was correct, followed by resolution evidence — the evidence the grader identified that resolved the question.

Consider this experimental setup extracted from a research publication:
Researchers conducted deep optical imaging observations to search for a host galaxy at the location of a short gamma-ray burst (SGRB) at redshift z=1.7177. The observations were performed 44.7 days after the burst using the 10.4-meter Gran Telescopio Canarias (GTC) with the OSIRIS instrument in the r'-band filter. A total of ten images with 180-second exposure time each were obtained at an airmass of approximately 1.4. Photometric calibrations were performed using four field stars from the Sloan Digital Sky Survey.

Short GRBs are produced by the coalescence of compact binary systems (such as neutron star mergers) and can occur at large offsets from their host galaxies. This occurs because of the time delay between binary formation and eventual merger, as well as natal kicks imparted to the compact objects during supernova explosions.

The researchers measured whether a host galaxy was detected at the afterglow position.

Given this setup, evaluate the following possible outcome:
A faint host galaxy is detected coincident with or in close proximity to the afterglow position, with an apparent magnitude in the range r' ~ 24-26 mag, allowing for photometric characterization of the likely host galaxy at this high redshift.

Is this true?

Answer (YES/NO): NO